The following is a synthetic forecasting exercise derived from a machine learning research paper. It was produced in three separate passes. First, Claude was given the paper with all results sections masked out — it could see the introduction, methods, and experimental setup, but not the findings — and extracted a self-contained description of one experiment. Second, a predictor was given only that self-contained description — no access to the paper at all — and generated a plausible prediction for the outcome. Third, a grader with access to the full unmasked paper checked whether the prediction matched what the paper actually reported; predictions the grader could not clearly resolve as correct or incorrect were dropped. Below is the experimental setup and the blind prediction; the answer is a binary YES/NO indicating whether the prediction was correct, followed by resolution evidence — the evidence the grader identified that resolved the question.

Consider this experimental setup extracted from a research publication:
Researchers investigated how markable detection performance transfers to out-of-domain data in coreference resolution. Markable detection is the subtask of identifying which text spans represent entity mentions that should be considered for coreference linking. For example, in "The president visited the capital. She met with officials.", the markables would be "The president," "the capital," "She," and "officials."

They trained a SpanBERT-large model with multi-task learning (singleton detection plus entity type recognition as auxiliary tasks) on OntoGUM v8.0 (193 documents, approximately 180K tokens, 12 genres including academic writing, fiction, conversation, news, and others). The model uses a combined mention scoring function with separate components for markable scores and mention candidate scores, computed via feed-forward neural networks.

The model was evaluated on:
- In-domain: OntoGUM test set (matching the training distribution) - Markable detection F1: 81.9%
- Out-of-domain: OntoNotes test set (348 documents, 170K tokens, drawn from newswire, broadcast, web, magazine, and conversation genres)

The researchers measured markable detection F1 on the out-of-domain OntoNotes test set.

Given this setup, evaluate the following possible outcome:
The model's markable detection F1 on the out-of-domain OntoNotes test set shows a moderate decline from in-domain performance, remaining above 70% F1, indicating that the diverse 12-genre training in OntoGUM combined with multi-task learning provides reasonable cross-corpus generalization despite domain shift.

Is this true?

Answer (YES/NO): NO